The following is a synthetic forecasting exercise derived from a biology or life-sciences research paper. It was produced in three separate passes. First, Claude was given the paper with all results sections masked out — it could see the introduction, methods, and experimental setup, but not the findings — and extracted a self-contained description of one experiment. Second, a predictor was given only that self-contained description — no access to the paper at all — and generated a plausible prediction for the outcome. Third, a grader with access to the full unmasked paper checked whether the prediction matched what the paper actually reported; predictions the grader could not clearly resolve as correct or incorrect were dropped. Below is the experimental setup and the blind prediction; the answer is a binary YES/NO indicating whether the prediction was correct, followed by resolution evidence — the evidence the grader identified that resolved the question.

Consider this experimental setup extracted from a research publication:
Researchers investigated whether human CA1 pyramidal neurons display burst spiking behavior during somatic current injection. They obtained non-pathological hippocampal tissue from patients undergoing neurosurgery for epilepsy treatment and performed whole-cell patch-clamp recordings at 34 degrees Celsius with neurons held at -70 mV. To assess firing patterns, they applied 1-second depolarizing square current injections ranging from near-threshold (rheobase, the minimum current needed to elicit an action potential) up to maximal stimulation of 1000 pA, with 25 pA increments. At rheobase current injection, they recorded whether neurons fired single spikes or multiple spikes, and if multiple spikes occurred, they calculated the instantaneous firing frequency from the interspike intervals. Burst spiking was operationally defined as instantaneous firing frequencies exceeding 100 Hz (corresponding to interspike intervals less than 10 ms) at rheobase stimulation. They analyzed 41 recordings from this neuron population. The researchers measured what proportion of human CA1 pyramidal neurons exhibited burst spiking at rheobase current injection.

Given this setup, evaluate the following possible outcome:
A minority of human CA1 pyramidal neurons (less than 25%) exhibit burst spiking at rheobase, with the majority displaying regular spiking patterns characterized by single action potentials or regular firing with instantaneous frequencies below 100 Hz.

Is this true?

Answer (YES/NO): NO